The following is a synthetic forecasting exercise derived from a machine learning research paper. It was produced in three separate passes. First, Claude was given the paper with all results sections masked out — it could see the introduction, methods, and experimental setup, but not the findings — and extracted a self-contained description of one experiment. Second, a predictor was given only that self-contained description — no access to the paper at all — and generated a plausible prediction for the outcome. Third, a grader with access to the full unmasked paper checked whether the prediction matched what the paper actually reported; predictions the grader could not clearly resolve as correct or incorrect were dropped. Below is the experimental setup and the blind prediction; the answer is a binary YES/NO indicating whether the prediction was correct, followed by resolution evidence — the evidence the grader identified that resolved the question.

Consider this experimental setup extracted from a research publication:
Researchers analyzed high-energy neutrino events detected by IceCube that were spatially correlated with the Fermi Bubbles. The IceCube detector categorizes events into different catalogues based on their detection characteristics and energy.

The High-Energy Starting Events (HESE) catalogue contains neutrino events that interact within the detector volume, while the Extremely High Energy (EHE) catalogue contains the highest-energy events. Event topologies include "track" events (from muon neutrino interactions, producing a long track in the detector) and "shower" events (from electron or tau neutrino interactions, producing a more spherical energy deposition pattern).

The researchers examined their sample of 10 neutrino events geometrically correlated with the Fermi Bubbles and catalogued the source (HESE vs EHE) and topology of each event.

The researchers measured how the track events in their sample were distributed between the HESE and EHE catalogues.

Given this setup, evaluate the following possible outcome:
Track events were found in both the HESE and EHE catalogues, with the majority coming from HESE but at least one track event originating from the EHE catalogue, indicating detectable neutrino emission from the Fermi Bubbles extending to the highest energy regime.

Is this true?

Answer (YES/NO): NO